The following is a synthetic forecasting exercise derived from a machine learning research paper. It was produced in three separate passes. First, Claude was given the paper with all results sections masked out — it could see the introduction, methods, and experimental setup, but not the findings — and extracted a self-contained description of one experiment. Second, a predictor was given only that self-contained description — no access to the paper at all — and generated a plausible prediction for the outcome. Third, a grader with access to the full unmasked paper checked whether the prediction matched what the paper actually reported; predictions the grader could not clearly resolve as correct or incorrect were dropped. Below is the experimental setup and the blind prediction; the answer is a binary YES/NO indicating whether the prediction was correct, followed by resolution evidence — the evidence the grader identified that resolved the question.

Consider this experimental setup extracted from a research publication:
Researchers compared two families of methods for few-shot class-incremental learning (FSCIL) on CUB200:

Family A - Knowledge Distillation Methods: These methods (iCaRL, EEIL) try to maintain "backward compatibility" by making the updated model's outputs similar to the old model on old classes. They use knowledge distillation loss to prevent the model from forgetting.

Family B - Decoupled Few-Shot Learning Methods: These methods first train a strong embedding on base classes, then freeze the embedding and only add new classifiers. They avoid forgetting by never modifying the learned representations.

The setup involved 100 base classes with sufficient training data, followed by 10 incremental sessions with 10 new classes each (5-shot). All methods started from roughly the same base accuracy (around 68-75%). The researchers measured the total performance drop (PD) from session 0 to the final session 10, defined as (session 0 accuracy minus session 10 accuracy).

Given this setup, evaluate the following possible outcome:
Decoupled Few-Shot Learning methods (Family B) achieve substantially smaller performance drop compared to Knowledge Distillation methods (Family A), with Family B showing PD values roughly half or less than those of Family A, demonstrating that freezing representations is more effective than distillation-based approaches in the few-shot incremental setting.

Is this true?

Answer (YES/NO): YES